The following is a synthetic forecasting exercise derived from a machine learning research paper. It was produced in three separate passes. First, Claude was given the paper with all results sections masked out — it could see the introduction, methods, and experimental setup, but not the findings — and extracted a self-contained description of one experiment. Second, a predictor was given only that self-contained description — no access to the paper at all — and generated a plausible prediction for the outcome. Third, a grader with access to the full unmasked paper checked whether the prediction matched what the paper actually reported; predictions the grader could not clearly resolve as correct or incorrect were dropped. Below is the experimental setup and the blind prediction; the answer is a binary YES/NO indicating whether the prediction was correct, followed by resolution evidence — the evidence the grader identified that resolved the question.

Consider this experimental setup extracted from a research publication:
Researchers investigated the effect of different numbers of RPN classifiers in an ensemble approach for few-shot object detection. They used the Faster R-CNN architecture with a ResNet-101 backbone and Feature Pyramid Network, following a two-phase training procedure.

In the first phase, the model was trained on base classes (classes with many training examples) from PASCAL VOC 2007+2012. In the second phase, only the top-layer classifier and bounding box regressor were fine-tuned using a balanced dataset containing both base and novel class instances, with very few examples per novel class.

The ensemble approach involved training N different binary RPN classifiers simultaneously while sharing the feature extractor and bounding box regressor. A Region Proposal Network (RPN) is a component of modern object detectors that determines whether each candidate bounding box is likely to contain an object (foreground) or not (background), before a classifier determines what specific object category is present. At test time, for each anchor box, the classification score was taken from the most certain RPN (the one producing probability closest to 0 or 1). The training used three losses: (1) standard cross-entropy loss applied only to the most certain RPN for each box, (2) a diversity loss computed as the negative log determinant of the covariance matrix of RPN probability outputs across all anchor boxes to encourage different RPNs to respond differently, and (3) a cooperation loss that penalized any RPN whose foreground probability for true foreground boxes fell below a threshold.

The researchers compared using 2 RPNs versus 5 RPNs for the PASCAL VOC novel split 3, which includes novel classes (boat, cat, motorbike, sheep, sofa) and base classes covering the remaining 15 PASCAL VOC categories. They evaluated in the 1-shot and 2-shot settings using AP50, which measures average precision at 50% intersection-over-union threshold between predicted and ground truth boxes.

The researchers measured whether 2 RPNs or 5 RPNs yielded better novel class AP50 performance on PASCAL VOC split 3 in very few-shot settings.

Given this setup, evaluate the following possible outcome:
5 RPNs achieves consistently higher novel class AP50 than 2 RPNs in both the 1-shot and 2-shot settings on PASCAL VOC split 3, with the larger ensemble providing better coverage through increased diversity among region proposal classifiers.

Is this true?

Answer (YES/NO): NO